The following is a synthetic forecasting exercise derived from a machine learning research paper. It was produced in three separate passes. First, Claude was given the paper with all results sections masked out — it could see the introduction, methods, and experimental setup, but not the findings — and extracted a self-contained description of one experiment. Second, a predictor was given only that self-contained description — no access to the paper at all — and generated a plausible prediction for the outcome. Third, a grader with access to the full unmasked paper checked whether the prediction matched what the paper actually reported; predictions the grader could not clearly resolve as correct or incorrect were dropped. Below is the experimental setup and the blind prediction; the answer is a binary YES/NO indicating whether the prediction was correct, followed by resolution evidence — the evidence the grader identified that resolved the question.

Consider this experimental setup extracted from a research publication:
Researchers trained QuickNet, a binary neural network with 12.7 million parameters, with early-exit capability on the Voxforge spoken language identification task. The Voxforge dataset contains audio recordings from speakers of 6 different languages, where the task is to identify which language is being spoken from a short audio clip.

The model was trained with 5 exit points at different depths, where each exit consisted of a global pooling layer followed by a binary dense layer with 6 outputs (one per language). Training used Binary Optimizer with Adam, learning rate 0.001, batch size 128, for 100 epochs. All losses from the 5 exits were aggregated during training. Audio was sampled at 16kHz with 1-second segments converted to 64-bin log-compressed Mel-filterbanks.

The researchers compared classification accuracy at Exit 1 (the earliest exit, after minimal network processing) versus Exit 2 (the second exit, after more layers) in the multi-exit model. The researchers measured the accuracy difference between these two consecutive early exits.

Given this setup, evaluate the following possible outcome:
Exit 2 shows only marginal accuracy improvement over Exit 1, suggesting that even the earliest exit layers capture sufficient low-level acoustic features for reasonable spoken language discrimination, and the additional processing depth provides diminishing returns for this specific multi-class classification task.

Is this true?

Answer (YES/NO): NO